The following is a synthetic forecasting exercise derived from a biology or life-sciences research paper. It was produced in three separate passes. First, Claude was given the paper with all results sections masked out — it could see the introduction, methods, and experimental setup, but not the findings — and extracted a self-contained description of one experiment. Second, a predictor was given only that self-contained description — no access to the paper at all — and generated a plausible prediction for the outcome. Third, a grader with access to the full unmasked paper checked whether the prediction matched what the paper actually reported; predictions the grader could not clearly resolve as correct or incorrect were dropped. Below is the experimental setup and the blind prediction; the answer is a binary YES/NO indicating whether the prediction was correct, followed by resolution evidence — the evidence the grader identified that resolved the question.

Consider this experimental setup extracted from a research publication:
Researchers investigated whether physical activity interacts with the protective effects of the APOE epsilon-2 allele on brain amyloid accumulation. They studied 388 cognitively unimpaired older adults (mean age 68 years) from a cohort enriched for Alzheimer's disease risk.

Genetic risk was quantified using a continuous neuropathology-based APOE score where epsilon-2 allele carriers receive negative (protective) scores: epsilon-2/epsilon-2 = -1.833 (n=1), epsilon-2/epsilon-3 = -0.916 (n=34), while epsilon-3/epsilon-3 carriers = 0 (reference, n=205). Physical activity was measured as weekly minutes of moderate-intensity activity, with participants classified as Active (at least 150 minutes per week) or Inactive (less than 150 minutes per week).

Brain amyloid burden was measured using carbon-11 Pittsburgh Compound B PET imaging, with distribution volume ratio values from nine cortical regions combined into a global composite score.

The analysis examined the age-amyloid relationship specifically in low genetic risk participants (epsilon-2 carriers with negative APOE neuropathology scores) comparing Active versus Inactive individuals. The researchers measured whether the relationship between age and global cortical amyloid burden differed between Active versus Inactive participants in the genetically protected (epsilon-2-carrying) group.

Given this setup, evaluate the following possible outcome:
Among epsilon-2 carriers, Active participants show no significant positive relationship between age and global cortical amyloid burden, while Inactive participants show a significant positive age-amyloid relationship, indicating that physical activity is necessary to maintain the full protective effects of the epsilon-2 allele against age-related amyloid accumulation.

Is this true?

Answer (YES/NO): NO